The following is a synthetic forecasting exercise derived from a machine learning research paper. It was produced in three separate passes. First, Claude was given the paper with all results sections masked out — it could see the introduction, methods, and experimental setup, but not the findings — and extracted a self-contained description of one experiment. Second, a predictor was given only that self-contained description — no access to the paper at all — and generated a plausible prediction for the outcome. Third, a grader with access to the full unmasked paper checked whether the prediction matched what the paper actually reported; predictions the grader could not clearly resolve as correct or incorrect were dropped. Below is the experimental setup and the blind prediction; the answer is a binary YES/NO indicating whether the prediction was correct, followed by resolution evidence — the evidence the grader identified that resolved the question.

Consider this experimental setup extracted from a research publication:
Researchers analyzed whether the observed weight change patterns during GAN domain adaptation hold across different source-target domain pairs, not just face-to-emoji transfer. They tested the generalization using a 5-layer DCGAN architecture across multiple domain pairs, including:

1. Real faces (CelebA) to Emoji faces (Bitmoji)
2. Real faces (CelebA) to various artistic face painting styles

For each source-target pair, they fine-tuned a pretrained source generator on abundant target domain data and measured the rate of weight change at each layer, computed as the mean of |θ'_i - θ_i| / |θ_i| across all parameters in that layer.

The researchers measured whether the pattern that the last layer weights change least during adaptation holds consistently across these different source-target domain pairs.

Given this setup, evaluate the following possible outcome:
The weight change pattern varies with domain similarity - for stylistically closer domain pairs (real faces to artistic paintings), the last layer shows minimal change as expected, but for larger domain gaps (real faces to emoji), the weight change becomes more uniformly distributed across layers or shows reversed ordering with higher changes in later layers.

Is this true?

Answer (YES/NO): NO